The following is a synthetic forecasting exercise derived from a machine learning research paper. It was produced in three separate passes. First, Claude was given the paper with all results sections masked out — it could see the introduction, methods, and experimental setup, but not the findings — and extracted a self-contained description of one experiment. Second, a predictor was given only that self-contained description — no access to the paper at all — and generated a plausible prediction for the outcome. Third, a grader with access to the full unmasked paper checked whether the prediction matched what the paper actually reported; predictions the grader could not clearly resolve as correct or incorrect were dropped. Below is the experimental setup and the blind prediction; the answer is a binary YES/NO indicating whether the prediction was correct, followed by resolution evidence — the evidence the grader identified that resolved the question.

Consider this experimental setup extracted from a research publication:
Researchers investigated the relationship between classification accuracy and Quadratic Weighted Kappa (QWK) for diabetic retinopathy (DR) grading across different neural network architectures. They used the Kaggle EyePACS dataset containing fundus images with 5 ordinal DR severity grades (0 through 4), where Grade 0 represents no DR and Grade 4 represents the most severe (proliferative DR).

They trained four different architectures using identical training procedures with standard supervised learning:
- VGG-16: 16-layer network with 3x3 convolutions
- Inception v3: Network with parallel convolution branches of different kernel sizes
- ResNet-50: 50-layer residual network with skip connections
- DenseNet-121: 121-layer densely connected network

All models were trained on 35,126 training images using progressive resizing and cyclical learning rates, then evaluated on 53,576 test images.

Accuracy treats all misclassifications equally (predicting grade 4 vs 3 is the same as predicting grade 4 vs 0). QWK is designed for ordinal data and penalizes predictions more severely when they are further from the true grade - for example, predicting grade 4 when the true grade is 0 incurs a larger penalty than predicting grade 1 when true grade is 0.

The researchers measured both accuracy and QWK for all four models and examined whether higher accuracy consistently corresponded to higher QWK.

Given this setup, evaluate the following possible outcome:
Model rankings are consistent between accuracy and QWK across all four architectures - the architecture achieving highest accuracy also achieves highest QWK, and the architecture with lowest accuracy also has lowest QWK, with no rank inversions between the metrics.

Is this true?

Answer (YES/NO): NO